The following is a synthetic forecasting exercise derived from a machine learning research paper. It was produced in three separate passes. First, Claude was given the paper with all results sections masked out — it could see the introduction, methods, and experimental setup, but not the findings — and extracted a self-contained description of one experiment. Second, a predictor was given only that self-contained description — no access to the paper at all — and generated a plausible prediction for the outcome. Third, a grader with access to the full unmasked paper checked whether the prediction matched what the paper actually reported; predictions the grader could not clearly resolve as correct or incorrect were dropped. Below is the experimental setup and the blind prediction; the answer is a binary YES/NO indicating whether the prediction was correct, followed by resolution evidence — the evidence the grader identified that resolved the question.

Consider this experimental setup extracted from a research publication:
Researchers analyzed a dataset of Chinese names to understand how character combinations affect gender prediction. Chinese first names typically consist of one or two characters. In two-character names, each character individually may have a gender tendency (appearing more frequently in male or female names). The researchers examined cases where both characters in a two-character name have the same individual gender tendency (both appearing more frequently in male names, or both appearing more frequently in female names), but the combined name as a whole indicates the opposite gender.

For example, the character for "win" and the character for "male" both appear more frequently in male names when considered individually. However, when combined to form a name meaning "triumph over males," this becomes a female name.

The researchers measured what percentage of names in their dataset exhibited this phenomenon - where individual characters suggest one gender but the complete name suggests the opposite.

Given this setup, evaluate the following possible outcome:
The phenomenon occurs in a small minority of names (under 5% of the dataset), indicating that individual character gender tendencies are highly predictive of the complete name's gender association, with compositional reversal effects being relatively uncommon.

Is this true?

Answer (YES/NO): YES